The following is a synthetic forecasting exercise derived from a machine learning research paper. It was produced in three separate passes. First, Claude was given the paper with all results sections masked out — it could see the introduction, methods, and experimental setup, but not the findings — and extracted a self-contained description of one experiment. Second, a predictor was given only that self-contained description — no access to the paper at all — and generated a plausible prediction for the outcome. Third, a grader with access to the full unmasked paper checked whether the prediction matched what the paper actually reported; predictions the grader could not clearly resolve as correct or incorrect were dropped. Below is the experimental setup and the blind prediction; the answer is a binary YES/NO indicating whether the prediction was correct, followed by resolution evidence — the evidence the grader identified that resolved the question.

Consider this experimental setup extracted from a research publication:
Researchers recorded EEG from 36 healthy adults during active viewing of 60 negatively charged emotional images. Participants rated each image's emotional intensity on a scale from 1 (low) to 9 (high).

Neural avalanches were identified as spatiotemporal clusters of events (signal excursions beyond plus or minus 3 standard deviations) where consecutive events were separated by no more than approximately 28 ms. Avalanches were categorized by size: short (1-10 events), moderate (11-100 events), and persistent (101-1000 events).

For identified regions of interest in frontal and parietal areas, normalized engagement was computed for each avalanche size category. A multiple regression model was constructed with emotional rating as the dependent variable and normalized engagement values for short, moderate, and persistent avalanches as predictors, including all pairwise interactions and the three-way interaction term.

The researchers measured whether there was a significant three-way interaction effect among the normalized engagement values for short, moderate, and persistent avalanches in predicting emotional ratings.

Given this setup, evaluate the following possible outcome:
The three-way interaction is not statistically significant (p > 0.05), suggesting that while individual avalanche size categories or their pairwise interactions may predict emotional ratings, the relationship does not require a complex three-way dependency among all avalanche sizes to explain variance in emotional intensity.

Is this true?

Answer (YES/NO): YES